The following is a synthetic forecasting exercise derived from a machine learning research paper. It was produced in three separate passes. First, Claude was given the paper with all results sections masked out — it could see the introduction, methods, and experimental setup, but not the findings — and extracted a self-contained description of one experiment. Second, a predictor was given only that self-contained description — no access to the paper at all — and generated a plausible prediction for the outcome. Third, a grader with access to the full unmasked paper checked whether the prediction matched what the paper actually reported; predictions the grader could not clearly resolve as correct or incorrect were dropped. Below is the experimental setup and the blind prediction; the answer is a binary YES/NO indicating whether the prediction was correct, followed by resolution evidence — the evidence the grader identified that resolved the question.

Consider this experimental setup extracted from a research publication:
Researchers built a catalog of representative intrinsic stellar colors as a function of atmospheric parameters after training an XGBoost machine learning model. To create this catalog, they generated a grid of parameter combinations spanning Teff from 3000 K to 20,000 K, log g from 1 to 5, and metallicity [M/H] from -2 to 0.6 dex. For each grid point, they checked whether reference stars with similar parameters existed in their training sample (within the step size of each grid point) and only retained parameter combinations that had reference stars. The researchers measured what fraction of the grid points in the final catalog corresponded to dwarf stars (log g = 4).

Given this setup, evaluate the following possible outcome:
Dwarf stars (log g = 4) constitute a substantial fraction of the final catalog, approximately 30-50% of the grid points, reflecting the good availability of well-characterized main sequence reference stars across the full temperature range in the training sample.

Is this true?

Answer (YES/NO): NO